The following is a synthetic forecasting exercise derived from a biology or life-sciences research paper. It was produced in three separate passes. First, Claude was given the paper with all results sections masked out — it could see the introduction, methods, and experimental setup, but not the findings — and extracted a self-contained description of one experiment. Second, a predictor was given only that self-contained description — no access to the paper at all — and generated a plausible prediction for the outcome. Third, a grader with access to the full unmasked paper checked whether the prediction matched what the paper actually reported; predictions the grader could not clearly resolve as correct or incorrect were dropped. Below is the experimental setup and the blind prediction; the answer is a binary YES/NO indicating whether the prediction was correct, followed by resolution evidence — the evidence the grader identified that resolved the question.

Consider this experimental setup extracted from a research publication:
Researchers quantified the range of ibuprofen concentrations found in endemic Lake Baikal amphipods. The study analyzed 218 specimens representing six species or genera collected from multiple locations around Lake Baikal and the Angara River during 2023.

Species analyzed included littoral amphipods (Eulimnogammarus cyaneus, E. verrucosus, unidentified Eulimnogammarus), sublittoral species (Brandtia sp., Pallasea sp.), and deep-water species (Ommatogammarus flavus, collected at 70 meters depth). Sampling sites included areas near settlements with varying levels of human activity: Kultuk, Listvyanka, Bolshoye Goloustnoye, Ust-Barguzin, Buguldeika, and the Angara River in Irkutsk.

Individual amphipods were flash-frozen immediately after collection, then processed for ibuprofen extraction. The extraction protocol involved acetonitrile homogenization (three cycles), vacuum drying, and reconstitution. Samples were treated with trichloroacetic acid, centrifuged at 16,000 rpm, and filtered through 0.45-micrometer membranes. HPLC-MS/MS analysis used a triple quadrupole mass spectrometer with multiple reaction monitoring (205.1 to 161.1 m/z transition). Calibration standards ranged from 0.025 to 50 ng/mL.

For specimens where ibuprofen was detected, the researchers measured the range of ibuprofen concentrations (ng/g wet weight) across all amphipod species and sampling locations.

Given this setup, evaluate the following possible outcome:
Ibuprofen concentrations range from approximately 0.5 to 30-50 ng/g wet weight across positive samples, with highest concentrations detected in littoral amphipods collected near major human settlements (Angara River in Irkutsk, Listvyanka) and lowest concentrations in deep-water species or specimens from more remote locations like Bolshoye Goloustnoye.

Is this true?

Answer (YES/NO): NO